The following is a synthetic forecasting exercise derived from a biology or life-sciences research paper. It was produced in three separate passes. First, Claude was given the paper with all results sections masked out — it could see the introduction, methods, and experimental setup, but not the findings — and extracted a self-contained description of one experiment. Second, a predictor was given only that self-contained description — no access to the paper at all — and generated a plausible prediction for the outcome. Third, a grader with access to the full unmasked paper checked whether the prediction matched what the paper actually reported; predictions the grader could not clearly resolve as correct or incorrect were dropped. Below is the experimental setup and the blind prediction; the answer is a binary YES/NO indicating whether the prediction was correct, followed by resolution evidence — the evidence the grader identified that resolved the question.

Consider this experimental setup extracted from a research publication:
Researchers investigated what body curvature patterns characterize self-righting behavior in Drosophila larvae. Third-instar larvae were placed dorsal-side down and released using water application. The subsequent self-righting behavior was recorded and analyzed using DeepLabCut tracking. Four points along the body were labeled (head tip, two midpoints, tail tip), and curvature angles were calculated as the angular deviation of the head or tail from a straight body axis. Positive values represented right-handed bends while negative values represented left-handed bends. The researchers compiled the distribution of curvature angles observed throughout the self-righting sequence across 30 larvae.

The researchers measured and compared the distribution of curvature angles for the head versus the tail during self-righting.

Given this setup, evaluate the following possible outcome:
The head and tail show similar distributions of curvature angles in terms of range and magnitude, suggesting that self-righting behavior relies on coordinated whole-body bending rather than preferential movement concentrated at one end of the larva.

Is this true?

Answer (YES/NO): NO